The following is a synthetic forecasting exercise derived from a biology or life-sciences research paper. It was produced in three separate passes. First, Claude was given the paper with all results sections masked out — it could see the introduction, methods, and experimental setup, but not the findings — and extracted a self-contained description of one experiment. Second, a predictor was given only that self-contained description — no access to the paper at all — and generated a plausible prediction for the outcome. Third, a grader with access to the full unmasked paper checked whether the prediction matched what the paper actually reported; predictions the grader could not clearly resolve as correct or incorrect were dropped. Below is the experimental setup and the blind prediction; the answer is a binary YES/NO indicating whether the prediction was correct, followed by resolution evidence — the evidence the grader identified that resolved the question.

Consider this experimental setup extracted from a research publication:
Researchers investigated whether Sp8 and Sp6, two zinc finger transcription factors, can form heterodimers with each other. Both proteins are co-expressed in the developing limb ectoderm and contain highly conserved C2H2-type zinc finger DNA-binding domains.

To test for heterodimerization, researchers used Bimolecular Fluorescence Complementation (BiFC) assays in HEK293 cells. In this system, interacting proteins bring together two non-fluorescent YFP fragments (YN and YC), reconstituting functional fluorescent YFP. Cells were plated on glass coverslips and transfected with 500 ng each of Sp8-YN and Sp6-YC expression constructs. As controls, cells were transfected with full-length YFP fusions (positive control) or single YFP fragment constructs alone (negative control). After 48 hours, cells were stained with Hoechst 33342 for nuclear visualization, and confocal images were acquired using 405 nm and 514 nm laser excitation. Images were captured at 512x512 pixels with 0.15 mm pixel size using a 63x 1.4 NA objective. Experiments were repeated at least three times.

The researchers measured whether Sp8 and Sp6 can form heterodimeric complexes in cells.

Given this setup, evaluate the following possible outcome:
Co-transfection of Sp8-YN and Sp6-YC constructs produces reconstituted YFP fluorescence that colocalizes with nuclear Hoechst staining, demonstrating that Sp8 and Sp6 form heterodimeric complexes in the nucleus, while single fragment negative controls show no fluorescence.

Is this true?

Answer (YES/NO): YES